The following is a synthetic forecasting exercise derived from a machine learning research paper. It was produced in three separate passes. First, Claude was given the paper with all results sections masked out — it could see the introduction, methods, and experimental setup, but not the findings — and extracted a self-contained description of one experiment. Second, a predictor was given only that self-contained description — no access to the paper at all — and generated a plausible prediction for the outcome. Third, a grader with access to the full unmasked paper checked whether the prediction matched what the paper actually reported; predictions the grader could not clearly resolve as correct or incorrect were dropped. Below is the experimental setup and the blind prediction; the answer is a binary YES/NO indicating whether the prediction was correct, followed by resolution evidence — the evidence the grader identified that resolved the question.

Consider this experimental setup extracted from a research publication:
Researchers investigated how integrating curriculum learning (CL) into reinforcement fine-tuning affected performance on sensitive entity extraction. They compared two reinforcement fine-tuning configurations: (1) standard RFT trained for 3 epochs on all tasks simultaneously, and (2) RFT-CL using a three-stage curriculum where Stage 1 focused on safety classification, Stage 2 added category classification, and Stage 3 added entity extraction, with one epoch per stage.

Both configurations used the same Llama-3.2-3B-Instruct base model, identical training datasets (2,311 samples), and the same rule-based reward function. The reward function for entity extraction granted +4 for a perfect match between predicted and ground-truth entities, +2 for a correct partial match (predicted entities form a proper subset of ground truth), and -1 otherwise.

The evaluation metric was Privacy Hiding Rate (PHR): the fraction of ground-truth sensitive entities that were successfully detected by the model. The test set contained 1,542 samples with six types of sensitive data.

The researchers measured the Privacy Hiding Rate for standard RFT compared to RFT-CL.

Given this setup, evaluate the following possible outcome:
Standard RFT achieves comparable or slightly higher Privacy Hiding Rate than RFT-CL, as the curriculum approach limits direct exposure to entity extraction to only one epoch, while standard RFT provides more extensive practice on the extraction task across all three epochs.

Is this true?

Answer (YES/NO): YES